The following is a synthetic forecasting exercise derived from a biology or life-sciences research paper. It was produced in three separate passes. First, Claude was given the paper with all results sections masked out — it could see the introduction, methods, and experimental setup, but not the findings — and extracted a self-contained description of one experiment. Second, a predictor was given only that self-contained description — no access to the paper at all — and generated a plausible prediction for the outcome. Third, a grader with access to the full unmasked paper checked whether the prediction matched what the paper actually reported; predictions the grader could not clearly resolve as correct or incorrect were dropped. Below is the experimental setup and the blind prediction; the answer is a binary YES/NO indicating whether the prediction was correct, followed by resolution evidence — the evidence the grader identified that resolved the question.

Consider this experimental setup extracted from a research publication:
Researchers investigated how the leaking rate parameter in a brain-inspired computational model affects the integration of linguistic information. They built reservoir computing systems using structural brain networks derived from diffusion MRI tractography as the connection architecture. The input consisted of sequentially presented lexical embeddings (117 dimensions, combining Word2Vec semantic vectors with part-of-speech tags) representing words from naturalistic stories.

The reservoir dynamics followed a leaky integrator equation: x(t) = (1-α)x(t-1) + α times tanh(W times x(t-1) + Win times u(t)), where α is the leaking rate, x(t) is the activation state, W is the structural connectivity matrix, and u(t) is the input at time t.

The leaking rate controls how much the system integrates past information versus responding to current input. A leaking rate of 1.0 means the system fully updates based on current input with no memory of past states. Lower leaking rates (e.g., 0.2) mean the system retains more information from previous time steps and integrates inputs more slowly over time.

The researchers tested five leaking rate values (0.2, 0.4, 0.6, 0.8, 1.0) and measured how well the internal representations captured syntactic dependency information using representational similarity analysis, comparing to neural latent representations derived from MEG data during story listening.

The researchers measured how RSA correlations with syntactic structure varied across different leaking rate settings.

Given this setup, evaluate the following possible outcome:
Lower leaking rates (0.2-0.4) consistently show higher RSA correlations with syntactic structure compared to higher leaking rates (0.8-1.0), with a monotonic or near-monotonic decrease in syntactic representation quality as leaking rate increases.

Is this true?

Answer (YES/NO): YES